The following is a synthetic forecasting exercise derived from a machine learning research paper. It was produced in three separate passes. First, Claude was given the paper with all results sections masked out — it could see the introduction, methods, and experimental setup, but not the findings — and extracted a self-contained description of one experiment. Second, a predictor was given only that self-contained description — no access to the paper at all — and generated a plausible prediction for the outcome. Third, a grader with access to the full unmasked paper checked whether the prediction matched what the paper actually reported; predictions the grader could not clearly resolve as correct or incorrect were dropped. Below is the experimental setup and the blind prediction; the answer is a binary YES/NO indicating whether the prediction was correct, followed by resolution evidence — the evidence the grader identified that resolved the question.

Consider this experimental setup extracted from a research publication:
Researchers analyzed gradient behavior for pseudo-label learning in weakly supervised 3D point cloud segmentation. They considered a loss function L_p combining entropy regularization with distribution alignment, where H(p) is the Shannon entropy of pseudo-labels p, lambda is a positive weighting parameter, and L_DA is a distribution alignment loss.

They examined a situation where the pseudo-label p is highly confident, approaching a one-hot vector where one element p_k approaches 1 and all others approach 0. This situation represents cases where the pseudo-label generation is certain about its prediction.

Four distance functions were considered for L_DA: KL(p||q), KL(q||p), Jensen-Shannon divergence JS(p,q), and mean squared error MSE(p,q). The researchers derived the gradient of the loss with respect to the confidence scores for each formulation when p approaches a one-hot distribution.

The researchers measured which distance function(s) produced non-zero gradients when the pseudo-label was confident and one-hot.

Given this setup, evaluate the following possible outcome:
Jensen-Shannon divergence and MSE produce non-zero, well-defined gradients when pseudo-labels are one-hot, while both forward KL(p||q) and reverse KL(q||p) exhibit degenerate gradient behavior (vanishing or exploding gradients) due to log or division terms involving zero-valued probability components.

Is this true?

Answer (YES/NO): NO